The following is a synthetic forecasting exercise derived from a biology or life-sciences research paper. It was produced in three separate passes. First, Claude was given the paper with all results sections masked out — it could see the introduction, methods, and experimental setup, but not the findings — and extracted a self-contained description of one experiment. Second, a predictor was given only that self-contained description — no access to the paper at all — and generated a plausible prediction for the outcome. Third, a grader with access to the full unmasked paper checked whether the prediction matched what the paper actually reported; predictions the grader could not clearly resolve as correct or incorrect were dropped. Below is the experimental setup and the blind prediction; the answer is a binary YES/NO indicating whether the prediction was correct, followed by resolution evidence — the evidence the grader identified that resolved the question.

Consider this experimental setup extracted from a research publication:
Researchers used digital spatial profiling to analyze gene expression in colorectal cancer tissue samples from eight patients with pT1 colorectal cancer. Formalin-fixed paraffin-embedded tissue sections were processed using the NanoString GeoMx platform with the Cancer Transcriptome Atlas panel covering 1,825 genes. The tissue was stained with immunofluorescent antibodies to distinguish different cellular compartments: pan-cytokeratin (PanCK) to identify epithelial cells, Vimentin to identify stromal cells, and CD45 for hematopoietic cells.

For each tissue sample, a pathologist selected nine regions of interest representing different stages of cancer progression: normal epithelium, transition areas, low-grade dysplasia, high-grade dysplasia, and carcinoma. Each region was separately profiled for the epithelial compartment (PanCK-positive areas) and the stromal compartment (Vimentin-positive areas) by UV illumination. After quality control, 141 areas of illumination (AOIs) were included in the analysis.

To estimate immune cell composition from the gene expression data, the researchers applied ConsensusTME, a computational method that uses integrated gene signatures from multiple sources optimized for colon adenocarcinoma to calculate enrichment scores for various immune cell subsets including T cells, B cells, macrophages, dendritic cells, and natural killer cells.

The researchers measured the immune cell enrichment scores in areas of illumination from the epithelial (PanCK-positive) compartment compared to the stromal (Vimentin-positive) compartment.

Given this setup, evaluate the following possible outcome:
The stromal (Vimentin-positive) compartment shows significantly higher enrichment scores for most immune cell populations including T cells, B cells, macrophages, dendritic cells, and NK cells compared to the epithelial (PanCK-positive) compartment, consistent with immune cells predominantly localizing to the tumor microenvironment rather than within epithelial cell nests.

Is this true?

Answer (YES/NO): YES